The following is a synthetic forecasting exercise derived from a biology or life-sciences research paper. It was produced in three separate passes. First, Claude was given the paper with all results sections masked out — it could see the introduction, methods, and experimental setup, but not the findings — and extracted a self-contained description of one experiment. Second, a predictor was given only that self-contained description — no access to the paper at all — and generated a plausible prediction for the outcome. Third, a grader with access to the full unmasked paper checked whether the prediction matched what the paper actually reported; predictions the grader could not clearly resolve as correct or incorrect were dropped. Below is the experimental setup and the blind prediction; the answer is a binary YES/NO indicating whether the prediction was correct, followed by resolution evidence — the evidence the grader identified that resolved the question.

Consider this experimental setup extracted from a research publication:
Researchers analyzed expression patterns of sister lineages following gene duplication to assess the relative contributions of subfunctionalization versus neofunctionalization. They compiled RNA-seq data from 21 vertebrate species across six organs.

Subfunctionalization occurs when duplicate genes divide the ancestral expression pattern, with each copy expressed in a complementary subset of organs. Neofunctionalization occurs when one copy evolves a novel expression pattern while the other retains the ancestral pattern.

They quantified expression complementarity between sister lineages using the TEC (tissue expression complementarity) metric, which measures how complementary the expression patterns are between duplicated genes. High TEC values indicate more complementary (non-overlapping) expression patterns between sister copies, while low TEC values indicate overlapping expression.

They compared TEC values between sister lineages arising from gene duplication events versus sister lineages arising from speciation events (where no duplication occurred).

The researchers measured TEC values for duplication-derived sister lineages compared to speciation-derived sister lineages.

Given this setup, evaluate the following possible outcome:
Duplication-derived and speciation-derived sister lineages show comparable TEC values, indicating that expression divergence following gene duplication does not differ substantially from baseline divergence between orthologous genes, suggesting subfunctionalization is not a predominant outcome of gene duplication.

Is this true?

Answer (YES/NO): NO